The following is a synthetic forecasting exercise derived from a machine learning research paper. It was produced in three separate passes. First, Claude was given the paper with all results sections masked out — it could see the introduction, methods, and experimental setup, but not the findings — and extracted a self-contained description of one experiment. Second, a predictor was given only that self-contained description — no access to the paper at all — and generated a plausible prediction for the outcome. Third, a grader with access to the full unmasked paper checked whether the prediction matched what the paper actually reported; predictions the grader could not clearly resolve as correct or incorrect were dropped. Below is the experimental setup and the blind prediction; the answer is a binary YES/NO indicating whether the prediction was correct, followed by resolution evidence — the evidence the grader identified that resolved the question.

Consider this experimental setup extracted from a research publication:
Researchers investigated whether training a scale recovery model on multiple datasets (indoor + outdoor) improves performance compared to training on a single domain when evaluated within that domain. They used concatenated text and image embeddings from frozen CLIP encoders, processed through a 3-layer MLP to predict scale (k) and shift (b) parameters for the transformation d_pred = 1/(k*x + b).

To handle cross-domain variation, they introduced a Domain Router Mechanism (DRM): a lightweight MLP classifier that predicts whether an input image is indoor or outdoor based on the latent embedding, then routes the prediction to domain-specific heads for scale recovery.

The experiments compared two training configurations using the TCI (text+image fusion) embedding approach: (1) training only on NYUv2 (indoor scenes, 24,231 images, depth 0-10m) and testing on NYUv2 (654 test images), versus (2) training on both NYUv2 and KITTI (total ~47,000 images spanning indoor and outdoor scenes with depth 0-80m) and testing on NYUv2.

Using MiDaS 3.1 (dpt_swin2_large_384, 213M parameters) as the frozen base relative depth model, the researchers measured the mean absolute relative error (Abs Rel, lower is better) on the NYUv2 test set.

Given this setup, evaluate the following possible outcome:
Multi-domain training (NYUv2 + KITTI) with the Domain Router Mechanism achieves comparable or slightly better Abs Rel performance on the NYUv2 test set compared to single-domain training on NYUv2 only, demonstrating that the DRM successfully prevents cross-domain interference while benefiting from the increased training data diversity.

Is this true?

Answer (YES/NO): NO